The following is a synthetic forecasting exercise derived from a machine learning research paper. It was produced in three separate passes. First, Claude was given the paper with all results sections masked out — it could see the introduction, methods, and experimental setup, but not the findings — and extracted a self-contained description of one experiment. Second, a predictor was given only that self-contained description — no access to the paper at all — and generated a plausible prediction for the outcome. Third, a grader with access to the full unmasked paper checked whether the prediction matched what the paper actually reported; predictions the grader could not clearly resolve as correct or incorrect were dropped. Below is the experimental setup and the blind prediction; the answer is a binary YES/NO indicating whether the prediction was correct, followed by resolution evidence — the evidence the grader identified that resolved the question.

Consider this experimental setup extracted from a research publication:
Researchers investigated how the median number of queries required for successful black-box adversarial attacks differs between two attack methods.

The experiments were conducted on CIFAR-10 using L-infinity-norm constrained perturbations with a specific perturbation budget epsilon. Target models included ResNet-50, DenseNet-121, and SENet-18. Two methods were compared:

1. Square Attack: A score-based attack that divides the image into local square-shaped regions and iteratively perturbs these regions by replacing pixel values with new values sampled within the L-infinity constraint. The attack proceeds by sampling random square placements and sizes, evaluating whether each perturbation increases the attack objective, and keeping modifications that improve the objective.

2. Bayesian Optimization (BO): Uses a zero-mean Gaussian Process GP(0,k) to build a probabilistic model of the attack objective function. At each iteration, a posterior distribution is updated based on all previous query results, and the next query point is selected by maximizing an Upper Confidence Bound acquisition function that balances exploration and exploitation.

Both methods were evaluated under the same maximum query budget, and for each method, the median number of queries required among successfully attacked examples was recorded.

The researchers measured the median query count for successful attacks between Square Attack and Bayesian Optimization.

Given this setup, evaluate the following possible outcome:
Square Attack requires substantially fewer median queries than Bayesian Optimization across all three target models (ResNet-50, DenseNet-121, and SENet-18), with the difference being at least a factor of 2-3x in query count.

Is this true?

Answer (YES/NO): NO